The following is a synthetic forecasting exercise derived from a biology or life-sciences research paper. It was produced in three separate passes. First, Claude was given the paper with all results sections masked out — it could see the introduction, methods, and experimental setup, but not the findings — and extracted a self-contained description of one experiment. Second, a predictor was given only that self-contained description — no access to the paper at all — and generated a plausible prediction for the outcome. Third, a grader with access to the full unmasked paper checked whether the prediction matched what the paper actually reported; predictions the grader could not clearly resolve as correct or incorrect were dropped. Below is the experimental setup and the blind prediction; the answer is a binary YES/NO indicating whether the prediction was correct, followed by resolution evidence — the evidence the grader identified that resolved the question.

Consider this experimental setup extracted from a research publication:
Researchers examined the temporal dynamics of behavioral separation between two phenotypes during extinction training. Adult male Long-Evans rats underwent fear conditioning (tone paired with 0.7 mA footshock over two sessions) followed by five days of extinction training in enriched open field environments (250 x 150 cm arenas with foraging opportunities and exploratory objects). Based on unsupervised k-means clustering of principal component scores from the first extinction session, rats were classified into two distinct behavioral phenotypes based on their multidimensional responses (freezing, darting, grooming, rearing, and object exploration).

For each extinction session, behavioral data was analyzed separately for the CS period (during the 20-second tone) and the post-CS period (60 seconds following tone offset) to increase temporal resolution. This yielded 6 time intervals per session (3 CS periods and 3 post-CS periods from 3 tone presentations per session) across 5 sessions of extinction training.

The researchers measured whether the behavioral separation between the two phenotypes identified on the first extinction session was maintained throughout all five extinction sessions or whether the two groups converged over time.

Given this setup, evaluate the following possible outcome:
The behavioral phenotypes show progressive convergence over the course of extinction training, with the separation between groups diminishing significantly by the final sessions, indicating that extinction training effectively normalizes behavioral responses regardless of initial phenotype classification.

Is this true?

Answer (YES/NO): YES